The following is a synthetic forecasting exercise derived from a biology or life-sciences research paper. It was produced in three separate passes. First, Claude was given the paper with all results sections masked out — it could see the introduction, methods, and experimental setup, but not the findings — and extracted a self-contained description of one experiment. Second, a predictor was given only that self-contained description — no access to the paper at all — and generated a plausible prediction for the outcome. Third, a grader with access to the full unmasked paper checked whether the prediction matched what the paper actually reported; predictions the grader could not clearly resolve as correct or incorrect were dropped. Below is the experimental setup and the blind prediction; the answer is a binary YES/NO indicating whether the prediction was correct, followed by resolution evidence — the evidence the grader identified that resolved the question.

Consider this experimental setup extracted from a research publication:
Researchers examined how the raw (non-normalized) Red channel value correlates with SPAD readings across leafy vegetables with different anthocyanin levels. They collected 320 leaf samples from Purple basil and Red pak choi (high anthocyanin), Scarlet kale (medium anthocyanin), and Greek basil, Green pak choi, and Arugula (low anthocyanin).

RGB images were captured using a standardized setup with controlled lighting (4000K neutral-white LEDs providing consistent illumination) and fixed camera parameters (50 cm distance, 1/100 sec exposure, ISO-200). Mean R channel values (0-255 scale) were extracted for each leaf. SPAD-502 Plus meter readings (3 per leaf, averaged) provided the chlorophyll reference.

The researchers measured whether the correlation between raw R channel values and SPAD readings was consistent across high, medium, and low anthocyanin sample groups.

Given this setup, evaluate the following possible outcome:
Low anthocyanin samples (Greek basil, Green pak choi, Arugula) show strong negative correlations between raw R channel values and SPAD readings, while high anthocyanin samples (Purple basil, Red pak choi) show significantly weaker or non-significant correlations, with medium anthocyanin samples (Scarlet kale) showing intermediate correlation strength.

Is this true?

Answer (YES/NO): NO